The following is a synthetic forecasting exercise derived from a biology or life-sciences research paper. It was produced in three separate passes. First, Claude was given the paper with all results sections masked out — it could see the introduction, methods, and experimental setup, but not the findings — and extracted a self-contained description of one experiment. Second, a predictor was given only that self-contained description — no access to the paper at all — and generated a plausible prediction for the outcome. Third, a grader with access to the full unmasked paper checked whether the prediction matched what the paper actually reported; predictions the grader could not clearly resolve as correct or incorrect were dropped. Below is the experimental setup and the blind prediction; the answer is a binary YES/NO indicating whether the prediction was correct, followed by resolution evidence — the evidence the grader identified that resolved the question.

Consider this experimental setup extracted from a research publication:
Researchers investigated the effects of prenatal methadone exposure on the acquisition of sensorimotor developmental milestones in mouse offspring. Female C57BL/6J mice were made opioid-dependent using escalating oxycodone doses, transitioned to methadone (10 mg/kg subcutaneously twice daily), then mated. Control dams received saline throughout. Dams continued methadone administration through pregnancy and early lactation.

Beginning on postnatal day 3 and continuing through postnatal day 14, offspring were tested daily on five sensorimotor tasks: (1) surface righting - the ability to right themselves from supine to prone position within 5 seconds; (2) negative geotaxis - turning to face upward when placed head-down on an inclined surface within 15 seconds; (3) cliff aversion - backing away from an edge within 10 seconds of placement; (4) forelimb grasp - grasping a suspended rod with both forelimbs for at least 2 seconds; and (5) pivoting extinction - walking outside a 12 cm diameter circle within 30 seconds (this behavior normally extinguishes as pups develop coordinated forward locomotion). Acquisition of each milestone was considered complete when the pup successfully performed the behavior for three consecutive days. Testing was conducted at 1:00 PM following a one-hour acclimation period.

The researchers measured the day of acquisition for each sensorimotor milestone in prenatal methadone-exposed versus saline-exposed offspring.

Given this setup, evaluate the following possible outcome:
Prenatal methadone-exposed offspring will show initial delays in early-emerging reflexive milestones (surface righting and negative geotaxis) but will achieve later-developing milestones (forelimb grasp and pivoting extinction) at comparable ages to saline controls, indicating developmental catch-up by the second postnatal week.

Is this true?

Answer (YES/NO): NO